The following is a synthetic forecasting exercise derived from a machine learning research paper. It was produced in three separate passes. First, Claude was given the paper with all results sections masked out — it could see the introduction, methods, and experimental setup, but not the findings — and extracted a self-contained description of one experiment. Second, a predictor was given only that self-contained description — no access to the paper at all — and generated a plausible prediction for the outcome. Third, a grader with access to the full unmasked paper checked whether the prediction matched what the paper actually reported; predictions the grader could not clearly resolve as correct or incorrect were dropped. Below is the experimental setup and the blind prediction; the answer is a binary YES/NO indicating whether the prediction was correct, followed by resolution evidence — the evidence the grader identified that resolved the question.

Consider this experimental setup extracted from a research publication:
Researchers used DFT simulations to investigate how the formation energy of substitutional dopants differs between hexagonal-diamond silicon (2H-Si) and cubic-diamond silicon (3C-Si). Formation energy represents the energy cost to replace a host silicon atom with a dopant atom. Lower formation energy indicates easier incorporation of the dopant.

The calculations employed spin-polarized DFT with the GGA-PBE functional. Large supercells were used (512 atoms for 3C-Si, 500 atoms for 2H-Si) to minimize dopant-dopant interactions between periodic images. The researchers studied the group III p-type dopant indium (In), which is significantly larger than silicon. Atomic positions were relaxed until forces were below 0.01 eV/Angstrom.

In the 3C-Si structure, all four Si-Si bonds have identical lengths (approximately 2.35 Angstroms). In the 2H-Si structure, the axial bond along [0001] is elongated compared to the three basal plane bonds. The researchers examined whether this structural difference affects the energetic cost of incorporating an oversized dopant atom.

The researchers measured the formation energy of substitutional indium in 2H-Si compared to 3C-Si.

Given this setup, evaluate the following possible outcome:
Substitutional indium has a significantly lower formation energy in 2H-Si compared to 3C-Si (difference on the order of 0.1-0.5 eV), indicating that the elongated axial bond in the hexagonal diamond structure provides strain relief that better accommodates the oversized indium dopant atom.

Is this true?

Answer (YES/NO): YES